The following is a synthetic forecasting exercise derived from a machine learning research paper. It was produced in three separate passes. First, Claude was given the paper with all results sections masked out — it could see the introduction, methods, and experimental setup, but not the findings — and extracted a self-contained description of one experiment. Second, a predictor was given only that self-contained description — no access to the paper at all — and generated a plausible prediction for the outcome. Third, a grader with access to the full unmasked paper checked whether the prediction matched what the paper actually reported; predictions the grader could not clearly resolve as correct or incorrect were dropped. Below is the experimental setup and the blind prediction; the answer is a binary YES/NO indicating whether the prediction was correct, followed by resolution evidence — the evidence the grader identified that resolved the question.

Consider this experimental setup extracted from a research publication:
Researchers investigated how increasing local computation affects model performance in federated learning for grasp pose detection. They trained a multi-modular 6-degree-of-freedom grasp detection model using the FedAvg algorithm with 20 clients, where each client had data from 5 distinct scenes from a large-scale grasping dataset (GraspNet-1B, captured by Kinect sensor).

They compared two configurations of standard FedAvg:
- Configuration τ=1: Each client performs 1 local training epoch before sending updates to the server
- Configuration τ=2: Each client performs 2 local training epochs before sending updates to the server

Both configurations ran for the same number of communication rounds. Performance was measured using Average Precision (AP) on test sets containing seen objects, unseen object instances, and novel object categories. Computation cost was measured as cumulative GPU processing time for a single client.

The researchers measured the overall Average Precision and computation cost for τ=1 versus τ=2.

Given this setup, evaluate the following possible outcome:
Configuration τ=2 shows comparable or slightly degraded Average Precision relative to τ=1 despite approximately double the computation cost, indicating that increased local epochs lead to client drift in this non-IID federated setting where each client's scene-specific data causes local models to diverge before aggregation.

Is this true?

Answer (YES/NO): NO